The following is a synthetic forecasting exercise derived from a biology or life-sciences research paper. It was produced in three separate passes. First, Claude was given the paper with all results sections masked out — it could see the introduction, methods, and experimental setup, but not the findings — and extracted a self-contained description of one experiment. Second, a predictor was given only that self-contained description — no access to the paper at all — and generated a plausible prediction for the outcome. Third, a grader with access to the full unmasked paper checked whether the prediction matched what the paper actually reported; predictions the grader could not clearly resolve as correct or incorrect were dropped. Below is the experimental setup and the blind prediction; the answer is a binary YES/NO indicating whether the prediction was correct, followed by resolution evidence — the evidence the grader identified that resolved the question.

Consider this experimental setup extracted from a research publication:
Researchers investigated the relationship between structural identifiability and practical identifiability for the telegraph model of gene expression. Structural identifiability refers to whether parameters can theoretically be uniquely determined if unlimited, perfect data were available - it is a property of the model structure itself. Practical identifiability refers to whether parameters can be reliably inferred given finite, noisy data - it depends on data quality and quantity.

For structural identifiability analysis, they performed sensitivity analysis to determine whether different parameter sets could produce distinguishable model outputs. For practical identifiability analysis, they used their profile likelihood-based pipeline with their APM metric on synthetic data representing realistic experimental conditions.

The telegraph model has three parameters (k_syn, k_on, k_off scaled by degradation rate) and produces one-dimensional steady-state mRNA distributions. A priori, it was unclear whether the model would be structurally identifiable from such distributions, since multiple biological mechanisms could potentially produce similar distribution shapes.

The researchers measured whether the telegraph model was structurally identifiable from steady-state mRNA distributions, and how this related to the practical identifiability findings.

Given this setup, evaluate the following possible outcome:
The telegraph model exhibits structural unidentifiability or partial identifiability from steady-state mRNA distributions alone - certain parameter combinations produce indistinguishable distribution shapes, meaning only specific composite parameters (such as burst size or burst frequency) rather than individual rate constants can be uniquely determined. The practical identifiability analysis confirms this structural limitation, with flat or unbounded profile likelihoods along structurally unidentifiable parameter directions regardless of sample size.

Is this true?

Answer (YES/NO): NO